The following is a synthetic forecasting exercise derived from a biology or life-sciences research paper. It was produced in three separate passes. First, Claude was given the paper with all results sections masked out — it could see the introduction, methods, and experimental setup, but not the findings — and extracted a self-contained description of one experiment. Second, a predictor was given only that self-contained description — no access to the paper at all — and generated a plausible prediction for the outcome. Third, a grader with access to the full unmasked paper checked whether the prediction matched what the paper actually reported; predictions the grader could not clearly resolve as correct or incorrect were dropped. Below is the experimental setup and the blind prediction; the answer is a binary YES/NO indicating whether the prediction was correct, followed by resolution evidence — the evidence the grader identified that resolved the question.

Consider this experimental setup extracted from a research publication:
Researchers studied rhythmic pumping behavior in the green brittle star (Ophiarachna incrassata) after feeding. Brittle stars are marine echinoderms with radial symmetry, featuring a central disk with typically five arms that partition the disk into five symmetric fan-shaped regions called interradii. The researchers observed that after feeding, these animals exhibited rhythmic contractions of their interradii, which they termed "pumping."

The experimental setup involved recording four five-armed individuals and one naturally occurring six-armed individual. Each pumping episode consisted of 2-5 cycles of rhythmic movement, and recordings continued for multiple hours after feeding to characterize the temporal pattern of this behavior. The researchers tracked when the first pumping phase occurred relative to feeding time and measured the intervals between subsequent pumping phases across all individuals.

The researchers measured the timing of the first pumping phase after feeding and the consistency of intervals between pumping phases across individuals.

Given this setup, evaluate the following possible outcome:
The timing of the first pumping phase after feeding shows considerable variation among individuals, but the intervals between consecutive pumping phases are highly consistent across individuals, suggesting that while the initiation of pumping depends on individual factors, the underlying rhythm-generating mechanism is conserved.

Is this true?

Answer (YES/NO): NO